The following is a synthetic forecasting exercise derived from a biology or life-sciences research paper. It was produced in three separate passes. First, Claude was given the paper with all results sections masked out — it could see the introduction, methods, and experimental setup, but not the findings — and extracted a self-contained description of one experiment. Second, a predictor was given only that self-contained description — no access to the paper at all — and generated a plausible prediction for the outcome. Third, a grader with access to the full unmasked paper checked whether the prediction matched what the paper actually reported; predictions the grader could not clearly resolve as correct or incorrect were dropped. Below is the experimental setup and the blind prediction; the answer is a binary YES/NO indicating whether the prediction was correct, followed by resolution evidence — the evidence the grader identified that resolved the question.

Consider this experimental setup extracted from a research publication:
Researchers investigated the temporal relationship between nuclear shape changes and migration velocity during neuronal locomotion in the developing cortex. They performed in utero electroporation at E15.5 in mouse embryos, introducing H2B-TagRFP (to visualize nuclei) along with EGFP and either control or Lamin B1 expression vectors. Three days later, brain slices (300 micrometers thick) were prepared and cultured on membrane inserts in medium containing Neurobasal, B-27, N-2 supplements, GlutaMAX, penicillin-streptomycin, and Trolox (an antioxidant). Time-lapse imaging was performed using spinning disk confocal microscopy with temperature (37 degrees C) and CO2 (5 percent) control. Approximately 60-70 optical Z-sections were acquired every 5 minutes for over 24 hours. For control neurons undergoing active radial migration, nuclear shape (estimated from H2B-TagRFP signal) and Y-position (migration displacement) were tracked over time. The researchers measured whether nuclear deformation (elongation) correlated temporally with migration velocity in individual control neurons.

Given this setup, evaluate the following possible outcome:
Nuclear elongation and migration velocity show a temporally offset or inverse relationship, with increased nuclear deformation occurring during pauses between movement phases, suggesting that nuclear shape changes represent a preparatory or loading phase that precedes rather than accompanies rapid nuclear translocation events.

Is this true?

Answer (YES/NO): NO